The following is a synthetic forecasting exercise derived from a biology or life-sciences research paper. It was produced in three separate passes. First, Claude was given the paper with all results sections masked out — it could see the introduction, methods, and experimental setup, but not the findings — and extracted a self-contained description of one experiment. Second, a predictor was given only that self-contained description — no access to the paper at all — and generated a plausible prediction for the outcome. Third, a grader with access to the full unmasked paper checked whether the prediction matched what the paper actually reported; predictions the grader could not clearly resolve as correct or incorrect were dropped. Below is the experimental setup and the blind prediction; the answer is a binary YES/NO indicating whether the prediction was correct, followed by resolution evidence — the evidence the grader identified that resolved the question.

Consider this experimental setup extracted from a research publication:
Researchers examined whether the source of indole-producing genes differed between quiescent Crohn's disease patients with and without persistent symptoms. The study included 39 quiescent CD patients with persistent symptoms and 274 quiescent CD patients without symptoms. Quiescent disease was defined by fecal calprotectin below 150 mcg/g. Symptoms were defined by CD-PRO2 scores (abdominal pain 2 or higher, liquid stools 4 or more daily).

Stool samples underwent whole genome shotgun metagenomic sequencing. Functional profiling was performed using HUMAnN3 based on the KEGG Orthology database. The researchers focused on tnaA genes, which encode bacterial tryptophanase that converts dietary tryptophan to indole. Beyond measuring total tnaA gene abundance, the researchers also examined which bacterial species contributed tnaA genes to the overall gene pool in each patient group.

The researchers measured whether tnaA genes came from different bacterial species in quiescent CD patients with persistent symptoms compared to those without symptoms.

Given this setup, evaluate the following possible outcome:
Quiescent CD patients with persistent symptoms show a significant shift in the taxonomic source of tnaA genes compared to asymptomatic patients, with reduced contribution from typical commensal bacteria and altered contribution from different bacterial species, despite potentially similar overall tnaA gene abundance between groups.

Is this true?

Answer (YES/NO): NO